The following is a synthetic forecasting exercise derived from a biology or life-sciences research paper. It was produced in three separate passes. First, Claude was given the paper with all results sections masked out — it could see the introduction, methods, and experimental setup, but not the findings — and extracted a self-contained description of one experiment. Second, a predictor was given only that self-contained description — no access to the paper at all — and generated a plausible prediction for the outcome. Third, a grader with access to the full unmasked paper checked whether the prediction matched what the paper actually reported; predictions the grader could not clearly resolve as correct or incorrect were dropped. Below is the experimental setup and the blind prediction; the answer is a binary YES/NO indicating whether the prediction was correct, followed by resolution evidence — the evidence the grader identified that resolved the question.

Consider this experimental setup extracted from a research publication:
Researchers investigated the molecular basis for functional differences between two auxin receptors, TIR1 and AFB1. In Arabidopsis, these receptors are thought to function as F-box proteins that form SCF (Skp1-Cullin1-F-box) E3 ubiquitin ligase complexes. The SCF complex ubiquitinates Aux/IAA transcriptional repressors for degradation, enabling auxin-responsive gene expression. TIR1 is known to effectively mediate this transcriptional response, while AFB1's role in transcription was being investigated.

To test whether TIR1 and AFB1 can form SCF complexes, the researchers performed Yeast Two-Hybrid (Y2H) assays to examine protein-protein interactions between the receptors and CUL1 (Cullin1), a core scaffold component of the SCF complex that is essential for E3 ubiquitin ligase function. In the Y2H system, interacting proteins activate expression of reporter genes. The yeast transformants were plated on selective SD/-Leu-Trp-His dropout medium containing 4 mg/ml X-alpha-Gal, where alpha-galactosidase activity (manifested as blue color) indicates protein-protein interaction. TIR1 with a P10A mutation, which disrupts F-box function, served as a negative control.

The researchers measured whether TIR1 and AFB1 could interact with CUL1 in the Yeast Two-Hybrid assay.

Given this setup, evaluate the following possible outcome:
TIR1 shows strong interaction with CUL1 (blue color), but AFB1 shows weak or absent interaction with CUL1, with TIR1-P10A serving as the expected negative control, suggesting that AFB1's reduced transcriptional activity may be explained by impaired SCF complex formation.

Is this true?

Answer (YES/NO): YES